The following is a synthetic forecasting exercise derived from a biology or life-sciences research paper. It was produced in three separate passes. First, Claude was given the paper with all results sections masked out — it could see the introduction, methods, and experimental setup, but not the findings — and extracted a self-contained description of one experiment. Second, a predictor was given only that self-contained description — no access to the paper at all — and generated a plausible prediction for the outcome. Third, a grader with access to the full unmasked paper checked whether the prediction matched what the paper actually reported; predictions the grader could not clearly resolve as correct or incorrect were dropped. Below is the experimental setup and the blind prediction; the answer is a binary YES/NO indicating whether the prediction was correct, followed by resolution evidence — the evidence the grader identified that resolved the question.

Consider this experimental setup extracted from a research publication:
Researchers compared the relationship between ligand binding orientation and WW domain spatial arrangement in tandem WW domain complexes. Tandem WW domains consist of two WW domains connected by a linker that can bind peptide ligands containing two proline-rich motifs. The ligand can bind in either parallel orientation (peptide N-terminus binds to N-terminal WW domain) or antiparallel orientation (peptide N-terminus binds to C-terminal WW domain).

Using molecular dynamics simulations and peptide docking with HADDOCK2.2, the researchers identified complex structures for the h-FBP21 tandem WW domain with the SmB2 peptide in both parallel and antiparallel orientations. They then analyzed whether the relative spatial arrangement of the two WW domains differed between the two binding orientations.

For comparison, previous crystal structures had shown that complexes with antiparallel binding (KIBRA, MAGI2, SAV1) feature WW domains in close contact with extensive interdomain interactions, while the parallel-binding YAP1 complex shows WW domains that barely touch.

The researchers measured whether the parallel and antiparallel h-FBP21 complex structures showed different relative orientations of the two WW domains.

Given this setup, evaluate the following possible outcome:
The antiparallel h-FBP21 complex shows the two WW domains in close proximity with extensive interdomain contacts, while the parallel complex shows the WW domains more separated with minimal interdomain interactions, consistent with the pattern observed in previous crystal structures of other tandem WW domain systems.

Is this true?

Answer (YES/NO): YES